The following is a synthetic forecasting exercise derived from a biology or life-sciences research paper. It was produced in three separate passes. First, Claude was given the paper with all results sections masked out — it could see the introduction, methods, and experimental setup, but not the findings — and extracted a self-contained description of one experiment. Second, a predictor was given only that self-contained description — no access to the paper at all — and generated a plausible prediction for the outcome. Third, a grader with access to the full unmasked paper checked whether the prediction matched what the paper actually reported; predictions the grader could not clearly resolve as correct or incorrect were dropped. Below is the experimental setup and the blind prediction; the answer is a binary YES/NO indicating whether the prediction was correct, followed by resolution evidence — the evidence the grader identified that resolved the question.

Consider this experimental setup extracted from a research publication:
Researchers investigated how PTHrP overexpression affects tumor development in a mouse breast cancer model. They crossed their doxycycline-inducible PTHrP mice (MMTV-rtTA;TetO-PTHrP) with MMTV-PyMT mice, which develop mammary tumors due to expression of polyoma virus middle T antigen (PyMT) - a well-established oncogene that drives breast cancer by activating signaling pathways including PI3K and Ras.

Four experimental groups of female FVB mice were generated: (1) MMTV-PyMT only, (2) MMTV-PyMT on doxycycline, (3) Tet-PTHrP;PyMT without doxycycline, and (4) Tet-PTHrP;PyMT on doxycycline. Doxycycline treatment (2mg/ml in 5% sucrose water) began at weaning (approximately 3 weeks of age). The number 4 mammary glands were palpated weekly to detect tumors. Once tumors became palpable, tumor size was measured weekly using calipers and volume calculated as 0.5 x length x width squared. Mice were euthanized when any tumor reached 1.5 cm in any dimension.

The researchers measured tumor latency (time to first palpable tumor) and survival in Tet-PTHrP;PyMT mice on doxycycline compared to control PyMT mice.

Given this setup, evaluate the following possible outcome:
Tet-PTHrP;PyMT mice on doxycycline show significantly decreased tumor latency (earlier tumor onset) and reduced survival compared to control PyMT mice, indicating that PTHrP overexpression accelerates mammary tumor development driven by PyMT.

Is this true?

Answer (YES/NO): YES